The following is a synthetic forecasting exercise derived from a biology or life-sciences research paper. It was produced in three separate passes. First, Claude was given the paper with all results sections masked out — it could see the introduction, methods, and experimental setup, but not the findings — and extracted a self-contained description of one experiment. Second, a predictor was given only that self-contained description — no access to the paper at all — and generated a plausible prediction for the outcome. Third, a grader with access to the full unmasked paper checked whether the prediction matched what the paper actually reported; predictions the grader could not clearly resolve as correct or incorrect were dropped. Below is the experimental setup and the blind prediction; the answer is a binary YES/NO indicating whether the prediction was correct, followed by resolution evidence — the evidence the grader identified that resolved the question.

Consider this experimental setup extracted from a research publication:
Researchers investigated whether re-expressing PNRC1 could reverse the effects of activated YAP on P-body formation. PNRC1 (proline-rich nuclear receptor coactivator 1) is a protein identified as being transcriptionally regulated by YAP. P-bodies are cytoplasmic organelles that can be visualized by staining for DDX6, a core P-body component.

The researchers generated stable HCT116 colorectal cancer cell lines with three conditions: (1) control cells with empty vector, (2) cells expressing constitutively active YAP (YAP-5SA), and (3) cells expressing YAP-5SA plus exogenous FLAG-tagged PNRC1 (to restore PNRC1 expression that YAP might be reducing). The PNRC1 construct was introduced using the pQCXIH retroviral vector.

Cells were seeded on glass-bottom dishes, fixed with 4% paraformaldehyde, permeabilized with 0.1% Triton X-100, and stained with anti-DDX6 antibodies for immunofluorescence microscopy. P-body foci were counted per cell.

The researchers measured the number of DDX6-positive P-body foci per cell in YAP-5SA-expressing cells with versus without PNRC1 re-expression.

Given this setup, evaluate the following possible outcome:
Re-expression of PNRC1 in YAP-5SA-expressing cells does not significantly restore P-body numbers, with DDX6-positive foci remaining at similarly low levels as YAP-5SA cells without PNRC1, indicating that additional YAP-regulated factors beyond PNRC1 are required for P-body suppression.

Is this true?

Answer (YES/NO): NO